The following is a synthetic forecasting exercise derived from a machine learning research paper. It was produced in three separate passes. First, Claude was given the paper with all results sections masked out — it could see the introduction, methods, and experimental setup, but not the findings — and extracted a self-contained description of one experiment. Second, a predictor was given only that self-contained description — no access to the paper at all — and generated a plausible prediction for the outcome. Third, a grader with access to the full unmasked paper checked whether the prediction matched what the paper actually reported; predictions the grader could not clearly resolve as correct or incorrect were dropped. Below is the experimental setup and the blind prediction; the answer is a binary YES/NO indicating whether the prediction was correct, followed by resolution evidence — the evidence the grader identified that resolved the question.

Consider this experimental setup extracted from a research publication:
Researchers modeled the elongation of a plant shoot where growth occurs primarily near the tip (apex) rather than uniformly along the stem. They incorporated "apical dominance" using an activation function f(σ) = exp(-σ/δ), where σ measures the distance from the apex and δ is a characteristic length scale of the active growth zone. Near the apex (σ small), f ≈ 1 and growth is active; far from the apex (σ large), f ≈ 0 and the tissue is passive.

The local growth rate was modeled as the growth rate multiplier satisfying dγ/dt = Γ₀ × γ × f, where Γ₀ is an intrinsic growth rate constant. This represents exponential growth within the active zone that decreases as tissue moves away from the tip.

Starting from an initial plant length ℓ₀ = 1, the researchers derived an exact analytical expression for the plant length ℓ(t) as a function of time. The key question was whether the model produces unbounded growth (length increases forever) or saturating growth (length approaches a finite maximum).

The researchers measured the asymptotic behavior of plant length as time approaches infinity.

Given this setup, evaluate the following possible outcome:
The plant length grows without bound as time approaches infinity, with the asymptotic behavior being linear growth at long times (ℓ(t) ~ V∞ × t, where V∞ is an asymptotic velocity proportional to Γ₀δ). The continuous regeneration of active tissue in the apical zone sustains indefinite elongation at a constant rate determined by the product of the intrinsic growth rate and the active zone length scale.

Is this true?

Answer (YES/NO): YES